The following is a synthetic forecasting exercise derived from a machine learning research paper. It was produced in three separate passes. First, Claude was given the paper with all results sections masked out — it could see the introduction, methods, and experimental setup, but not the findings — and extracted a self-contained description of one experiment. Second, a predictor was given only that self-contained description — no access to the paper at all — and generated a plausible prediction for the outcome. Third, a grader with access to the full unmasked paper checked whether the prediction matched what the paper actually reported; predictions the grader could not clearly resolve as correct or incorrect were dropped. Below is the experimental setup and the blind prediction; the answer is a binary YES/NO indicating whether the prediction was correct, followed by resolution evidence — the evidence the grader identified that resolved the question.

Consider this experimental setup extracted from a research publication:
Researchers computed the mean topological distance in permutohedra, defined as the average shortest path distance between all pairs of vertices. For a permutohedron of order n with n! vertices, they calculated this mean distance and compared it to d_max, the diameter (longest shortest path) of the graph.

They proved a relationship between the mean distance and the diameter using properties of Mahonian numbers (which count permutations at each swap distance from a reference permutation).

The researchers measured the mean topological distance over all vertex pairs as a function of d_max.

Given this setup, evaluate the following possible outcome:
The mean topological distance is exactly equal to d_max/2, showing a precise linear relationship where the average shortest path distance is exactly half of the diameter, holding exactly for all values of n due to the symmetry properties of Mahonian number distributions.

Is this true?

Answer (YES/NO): YES